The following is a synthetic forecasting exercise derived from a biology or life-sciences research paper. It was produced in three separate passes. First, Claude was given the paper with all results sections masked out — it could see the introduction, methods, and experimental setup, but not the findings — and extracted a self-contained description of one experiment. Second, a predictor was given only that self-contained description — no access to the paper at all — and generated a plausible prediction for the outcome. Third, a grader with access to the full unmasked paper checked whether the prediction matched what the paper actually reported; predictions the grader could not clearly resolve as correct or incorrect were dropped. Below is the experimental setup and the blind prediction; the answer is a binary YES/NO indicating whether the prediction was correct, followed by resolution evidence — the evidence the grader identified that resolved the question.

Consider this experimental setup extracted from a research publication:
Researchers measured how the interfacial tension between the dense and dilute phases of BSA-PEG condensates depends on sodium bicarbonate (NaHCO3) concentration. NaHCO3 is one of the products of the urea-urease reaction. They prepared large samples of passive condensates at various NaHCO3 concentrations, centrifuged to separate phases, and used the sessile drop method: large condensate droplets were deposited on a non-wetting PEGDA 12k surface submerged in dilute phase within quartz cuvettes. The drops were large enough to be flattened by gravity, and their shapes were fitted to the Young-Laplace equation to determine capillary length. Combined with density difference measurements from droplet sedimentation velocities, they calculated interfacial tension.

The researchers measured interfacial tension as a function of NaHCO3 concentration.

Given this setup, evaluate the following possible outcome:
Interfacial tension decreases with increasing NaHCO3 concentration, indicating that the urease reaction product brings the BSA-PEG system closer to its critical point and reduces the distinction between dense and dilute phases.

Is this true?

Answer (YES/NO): NO